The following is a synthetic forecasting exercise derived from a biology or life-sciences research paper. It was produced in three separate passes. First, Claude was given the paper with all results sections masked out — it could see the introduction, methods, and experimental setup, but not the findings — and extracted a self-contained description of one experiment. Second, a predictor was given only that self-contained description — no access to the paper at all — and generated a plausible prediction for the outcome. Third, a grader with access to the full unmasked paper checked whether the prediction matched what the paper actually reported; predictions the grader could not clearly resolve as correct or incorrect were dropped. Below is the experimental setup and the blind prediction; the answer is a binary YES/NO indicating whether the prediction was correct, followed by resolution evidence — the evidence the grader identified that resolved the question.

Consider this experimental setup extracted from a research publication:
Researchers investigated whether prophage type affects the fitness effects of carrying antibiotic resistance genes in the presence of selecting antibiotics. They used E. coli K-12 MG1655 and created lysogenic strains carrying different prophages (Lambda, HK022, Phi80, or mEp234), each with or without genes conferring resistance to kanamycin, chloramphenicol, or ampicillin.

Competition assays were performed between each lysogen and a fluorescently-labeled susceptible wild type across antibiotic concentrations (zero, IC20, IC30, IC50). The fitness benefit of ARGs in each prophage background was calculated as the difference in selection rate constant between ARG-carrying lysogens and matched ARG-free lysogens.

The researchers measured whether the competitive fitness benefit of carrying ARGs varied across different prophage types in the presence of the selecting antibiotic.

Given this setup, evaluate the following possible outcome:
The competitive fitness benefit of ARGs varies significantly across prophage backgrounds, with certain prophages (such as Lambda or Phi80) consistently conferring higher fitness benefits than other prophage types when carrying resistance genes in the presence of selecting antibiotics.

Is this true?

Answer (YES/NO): NO